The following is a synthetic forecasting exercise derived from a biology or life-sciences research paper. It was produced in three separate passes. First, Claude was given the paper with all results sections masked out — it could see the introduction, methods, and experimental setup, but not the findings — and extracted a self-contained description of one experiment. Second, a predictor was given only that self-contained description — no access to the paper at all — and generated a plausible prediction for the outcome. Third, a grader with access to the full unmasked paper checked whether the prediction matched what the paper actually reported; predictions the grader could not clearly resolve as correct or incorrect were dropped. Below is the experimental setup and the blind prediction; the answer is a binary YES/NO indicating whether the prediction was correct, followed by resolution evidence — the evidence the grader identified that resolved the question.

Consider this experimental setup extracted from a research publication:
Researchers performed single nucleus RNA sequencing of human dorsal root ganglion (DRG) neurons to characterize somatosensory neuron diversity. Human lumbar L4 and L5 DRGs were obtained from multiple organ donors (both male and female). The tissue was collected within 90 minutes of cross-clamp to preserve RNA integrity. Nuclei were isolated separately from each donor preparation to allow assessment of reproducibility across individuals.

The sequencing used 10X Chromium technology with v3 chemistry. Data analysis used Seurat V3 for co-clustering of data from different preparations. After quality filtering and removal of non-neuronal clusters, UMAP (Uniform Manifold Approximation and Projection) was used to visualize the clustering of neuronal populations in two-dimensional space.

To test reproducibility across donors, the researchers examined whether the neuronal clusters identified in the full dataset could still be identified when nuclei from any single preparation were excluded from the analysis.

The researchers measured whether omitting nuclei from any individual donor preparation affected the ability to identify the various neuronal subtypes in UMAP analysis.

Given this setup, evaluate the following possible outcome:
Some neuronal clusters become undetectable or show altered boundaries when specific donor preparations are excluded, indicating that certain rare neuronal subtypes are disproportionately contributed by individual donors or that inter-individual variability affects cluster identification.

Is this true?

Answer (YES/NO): NO